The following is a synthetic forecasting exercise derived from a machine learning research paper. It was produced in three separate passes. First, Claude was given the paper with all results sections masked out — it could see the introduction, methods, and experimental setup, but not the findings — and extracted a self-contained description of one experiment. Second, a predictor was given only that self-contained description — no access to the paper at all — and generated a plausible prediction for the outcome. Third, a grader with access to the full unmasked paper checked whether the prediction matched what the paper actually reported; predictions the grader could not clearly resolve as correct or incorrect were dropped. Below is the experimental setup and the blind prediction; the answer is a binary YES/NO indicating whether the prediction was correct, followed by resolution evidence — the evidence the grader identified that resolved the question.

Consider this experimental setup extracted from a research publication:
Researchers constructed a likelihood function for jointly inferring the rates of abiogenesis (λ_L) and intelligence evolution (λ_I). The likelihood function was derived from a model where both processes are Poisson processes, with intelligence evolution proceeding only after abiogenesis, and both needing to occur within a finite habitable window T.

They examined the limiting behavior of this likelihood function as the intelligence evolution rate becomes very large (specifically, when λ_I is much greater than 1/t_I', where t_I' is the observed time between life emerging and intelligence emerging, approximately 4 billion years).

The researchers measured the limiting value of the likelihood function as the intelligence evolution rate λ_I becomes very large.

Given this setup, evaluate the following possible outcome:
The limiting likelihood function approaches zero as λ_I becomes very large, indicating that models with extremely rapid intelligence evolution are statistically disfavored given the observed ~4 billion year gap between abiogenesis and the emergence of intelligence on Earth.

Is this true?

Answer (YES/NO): YES